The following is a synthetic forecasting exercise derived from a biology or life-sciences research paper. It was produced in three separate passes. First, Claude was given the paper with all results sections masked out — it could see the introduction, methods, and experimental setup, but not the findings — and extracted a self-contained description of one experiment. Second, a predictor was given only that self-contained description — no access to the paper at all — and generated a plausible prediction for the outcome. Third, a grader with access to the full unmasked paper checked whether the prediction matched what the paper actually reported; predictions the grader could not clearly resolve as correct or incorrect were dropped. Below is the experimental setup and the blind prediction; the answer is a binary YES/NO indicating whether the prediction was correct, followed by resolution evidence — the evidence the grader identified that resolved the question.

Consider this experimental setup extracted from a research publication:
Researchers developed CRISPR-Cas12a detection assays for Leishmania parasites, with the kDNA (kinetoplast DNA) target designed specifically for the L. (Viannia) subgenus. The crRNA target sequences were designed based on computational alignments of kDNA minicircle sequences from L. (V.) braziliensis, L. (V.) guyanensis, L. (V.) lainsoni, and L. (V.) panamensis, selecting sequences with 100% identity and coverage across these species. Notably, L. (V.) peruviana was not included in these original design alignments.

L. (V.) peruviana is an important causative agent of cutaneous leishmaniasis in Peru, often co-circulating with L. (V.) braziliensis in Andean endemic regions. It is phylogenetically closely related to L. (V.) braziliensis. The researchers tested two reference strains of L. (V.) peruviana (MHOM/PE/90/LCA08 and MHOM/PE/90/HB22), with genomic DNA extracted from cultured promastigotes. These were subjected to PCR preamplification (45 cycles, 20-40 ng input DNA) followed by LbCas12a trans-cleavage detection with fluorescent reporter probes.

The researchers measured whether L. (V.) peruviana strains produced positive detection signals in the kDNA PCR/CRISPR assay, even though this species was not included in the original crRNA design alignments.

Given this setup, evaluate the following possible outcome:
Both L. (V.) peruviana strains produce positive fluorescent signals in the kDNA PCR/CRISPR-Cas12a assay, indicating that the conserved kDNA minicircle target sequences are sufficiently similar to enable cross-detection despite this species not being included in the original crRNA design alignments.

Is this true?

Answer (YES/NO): YES